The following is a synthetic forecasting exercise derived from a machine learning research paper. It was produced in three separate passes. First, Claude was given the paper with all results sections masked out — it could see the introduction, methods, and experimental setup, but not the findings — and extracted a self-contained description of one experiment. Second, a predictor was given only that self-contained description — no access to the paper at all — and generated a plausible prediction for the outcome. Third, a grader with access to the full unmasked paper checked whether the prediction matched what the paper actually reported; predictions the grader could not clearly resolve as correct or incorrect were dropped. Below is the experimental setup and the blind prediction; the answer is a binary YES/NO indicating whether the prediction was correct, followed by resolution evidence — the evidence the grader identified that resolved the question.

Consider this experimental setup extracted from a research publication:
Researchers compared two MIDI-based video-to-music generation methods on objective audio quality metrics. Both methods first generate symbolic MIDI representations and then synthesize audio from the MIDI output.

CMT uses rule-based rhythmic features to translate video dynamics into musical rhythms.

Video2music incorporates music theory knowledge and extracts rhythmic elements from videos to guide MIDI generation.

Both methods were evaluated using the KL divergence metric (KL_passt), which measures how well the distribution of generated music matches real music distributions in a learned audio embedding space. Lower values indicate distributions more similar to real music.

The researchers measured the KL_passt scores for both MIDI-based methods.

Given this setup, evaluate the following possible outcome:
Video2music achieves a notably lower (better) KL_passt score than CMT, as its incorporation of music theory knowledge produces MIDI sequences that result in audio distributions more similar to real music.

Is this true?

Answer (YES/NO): NO